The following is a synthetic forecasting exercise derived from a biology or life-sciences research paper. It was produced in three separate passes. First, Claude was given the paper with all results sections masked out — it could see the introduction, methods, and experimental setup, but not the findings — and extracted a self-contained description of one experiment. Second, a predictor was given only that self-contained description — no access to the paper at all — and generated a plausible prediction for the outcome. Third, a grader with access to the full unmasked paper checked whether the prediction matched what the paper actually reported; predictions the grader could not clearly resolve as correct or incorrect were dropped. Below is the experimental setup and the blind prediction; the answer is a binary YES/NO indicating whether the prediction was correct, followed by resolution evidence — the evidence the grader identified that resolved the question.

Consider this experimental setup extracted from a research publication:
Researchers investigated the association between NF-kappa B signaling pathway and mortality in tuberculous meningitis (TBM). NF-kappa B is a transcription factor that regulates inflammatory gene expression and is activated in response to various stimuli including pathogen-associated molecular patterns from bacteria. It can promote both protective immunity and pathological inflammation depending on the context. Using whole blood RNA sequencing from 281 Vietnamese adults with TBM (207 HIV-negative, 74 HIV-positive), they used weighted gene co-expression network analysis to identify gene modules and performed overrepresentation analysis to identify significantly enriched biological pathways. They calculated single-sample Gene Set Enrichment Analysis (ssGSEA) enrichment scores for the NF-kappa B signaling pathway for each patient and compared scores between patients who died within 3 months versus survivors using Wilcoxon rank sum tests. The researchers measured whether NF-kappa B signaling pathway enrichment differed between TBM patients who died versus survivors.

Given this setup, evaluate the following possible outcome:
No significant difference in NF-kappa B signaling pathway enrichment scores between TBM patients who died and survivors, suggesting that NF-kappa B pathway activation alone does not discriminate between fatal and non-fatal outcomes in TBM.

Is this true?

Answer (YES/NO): NO